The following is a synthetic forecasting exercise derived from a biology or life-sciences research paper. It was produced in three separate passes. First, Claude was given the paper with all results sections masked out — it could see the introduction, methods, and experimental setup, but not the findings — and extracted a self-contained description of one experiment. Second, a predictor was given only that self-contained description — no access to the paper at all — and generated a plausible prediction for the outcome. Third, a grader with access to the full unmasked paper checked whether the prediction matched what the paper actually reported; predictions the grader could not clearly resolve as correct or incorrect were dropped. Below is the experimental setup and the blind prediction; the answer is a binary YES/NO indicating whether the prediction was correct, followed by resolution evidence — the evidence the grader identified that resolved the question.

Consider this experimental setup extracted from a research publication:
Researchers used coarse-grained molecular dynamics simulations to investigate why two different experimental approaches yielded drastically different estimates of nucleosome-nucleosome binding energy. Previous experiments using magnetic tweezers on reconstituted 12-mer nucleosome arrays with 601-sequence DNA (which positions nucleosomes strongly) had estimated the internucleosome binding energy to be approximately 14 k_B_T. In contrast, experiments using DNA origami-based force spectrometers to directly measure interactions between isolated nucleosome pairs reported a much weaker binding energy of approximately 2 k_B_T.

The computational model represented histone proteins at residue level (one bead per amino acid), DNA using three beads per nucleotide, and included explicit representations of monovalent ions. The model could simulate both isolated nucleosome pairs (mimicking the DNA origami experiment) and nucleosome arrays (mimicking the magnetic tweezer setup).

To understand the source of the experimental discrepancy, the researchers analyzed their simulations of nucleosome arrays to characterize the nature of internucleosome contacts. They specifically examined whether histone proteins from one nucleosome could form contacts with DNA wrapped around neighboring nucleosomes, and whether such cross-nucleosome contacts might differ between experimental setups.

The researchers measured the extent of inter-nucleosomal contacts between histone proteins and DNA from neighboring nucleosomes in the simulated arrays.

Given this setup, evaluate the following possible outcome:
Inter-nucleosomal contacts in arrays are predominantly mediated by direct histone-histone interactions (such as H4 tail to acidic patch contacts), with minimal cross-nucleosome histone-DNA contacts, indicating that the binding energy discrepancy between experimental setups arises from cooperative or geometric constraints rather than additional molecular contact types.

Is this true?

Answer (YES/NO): NO